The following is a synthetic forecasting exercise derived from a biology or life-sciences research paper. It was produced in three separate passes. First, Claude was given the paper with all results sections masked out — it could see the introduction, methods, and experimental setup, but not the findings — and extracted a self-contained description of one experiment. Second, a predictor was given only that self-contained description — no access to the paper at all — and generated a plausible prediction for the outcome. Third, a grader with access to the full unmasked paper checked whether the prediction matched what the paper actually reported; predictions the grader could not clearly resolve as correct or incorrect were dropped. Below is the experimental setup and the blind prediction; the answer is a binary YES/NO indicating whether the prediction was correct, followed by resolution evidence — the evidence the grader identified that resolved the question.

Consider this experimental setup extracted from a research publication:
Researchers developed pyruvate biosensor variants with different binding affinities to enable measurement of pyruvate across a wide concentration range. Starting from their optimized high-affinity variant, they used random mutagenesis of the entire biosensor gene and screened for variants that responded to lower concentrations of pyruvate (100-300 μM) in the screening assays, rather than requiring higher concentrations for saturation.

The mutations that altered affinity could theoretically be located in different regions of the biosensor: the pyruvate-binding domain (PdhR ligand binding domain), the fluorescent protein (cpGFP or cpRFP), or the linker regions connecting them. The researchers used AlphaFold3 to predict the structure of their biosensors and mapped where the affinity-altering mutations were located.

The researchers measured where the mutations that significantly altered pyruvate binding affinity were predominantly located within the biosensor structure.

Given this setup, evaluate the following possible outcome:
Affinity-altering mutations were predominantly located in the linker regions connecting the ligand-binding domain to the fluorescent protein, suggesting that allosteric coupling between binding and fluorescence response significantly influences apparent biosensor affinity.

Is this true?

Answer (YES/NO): NO